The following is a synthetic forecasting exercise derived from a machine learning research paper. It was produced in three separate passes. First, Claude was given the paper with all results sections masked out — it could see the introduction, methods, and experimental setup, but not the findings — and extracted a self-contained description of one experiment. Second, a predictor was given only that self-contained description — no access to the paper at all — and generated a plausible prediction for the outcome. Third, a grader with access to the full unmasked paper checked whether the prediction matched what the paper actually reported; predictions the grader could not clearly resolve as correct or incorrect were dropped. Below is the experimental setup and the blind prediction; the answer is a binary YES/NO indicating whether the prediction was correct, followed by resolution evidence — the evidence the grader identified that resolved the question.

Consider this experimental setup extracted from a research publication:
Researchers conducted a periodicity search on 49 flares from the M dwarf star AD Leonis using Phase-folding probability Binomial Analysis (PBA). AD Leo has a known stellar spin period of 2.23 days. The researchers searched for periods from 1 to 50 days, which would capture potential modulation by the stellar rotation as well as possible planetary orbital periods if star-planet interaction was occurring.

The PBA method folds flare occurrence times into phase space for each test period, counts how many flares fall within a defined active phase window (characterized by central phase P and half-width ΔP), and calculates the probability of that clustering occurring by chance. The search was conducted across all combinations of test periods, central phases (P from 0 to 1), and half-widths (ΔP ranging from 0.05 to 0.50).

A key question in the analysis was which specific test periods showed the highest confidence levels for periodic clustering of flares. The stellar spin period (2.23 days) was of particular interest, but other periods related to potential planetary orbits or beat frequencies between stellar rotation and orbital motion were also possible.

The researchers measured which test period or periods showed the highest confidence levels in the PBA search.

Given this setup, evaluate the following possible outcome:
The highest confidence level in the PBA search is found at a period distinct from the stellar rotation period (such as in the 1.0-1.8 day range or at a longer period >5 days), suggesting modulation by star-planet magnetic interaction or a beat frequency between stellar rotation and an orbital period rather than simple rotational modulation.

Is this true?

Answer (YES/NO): NO